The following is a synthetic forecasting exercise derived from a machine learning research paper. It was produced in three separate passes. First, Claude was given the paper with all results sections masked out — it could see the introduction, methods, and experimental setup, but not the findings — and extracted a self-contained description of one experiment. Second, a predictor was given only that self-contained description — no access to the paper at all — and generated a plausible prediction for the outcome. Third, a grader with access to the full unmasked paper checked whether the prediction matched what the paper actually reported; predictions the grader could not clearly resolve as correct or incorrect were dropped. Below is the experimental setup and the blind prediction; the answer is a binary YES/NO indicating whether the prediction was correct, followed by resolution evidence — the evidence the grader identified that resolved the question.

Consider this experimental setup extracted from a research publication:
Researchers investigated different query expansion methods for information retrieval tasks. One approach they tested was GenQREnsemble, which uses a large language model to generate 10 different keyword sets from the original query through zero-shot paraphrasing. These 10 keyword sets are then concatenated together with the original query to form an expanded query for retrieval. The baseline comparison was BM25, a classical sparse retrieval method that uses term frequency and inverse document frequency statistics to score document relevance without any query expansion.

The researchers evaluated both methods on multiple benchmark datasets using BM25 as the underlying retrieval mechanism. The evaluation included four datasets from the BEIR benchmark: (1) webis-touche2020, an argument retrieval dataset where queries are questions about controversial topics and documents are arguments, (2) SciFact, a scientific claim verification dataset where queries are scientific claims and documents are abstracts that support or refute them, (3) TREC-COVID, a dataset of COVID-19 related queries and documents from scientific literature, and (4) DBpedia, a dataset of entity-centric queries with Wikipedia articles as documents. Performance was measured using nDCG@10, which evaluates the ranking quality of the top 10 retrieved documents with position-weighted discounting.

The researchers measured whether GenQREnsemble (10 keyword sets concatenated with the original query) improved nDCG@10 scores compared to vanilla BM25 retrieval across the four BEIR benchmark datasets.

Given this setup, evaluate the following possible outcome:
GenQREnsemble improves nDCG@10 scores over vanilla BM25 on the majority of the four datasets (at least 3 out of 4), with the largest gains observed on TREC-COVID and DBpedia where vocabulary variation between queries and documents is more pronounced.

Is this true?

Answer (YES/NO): NO